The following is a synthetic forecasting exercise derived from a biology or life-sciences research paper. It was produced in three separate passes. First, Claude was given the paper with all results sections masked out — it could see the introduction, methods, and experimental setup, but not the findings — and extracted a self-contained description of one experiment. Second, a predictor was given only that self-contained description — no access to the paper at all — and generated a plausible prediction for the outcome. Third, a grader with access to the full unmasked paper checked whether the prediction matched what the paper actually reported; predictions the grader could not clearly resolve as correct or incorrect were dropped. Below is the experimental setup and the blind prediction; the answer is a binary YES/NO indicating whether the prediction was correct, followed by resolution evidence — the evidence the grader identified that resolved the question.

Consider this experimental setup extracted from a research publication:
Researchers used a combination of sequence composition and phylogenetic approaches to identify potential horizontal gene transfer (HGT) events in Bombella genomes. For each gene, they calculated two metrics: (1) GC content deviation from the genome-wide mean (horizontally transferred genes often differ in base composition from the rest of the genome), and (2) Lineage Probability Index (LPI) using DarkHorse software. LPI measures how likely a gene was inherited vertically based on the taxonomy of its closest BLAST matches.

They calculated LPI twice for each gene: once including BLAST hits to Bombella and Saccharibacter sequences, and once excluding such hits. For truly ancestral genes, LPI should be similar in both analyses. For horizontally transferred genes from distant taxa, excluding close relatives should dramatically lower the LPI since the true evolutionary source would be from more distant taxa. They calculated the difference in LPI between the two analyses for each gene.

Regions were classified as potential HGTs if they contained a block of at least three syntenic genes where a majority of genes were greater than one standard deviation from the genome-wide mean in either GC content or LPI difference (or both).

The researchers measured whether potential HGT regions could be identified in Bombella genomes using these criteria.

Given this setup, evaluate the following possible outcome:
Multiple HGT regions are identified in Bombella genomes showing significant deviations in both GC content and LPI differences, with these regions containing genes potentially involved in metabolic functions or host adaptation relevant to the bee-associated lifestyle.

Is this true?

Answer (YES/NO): YES